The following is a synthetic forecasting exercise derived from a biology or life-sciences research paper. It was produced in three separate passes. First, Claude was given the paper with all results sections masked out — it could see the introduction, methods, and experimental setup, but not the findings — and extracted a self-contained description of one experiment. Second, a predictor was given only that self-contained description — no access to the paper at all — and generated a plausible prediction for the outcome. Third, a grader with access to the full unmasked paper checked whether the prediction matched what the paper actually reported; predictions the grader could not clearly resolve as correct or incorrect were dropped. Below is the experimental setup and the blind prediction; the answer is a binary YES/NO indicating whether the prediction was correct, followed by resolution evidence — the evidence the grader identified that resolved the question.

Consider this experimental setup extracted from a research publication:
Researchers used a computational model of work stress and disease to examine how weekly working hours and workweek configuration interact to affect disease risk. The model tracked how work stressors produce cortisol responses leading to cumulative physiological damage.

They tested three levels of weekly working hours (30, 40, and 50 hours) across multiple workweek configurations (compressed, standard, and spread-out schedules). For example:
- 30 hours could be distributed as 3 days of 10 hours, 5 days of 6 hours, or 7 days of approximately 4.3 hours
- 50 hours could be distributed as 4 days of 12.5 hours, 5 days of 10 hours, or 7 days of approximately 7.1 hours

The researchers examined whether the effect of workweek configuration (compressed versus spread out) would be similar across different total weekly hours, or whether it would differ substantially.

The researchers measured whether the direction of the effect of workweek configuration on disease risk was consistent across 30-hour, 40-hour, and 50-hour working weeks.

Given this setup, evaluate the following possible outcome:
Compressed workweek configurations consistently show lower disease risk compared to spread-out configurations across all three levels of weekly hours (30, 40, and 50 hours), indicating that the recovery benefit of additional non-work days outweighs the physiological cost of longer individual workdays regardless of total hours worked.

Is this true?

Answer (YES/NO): NO